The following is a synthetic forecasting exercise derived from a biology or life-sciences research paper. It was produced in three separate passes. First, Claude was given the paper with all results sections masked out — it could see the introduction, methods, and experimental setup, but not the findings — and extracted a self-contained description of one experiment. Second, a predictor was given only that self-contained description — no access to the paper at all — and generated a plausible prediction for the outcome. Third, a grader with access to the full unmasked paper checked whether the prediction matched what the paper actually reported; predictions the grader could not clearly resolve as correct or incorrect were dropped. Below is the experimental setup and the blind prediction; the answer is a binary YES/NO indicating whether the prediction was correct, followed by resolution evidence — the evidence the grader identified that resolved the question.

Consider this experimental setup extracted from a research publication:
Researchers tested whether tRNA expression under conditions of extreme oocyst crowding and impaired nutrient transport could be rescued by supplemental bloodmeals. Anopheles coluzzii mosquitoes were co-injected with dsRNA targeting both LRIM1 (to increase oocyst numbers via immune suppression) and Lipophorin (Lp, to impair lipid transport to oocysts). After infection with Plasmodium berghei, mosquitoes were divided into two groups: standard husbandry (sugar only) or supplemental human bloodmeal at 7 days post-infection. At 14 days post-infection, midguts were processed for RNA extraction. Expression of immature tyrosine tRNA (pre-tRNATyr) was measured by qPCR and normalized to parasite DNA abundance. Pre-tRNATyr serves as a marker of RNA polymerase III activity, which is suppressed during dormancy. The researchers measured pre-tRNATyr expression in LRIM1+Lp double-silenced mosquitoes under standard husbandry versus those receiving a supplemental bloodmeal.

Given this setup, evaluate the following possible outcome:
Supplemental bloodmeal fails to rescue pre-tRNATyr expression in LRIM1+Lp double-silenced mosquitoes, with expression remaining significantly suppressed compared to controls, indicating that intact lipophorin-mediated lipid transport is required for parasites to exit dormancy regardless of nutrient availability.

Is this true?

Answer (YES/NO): NO